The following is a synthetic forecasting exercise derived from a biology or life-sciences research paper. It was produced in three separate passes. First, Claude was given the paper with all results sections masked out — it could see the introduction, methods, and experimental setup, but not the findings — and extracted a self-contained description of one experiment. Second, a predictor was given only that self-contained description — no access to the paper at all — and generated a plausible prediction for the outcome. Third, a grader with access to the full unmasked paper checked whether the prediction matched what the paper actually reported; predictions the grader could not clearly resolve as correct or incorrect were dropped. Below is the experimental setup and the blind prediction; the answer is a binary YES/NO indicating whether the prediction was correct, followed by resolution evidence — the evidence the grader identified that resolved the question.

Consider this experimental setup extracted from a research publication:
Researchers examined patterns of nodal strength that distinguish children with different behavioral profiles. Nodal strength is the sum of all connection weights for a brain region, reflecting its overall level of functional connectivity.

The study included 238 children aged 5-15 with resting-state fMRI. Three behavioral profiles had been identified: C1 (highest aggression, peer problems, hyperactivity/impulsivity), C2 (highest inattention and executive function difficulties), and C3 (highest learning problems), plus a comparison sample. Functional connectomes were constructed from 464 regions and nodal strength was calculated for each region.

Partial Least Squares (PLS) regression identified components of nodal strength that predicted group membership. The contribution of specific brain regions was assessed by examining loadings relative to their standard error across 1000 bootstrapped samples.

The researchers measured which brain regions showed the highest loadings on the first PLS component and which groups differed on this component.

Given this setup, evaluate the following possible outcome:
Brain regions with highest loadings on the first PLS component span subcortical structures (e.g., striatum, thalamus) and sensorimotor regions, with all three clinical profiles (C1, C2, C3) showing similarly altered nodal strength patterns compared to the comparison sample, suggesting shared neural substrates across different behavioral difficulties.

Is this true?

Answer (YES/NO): NO